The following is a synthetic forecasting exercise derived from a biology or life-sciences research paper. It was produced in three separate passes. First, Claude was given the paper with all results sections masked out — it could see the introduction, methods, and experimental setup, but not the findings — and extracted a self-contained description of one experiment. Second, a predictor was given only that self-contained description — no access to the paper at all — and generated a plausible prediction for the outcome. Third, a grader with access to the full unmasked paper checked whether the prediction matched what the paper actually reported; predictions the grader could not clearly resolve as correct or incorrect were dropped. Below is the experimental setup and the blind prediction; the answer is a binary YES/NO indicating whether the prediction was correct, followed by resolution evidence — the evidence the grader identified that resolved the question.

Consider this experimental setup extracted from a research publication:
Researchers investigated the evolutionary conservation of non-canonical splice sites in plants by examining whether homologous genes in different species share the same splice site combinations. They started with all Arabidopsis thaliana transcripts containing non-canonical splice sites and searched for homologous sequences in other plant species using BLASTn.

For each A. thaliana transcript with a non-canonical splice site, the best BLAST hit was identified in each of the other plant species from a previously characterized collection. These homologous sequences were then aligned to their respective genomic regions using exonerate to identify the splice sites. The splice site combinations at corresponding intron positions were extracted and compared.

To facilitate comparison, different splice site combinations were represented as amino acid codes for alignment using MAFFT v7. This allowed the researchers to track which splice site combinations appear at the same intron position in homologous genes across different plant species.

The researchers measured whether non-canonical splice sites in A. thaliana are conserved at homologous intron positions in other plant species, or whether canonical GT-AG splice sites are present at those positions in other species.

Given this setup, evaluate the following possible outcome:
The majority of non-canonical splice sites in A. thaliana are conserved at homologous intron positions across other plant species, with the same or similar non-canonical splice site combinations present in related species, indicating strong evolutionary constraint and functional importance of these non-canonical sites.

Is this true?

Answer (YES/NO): NO